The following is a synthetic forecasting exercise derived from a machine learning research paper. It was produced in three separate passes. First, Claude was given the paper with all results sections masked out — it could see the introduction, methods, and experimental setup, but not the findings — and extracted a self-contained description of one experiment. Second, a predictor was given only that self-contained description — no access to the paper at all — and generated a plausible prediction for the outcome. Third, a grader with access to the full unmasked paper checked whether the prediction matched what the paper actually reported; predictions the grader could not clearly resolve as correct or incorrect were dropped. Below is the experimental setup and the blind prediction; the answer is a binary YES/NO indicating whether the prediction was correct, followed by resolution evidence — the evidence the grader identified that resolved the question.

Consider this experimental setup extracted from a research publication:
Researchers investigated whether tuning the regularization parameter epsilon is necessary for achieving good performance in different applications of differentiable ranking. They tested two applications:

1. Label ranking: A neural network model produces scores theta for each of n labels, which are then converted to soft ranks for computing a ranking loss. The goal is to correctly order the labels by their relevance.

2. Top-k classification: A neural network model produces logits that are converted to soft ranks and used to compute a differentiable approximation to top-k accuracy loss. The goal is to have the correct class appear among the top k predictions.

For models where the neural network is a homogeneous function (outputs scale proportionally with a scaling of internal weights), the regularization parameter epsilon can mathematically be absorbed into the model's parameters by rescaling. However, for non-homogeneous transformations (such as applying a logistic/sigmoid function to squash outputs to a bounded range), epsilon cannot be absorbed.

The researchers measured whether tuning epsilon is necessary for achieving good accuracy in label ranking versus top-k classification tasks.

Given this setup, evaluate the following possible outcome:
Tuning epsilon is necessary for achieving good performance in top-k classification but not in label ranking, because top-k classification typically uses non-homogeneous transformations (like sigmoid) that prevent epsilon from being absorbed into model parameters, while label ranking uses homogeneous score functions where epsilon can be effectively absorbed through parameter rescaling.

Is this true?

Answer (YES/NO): YES